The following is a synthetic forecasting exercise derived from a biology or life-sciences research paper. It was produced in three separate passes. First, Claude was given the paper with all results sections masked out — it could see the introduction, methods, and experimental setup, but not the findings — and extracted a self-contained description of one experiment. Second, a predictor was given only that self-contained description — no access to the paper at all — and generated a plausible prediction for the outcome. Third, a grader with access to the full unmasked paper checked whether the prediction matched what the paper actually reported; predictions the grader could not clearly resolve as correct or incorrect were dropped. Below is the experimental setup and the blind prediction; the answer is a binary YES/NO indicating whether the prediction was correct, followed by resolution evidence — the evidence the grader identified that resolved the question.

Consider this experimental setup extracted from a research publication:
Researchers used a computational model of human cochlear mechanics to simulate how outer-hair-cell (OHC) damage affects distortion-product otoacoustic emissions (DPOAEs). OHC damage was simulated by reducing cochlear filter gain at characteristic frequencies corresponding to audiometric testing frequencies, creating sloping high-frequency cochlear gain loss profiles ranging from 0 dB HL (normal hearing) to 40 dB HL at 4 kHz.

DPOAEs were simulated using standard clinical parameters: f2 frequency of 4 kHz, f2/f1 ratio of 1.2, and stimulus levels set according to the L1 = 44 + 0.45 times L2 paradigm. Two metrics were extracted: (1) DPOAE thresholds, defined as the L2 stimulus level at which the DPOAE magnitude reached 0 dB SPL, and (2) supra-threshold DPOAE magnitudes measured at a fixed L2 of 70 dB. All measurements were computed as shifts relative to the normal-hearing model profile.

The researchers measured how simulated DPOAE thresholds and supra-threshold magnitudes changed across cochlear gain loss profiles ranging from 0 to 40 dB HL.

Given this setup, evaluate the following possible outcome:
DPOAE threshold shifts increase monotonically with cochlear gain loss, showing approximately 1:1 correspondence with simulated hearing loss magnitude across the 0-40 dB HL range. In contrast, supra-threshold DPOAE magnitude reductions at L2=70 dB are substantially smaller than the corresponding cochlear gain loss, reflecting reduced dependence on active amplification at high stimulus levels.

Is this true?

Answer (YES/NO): NO